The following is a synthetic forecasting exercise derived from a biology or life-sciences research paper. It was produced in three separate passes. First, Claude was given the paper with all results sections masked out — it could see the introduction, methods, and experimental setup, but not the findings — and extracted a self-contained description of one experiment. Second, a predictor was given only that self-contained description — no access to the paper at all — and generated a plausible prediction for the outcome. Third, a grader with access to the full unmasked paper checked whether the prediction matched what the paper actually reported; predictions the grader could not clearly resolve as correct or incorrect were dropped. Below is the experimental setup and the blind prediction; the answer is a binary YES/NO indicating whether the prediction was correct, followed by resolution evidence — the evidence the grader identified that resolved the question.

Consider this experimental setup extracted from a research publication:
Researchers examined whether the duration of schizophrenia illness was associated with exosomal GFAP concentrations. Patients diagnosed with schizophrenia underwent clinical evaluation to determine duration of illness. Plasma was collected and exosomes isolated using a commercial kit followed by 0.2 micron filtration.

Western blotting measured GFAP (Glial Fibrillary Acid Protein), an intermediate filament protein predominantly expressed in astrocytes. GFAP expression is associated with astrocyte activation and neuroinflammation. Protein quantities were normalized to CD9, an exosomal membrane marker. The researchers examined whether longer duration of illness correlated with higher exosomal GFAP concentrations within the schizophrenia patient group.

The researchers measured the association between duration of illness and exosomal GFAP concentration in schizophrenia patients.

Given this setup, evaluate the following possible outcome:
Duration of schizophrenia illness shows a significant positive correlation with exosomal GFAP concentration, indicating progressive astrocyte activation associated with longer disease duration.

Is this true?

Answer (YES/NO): NO